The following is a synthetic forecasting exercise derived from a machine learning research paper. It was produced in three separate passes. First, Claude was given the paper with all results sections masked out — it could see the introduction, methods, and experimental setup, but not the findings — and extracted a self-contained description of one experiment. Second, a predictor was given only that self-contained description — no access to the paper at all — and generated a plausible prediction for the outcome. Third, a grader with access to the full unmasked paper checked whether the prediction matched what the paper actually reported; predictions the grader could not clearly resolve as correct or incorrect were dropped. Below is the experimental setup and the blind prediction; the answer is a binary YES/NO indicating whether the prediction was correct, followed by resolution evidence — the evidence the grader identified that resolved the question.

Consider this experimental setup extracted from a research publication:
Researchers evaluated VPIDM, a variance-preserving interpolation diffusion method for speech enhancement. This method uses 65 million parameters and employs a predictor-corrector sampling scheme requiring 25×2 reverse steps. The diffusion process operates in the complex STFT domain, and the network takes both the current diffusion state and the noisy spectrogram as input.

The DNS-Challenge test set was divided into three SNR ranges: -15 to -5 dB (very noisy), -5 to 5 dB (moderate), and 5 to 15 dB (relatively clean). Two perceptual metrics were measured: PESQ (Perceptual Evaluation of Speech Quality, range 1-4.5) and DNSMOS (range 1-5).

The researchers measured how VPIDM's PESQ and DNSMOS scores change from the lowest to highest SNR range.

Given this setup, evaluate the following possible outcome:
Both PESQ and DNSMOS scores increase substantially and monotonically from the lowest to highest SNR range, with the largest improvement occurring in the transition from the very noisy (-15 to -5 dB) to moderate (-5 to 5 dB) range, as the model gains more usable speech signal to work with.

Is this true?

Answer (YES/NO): NO